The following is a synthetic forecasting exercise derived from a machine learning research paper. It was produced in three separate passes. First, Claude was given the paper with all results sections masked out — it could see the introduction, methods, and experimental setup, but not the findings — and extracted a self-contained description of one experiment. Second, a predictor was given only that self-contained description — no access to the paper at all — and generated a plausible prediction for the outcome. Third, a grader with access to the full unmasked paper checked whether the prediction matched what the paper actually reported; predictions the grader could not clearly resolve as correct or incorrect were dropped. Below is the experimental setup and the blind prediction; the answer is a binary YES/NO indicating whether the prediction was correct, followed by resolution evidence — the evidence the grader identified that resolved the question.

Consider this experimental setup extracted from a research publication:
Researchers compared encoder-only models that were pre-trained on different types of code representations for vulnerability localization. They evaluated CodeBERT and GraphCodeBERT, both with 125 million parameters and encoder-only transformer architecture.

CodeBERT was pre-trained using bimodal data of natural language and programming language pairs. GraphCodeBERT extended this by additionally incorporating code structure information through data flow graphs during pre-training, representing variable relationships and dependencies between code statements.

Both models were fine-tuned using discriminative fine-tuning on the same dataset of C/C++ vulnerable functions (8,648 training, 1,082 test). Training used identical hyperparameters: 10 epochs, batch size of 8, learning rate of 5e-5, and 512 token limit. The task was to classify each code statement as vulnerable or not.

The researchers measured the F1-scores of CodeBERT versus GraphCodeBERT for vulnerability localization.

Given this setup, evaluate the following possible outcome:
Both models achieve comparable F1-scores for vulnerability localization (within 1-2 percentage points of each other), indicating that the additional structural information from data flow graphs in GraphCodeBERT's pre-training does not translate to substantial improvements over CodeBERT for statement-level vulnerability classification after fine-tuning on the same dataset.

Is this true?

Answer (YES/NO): YES